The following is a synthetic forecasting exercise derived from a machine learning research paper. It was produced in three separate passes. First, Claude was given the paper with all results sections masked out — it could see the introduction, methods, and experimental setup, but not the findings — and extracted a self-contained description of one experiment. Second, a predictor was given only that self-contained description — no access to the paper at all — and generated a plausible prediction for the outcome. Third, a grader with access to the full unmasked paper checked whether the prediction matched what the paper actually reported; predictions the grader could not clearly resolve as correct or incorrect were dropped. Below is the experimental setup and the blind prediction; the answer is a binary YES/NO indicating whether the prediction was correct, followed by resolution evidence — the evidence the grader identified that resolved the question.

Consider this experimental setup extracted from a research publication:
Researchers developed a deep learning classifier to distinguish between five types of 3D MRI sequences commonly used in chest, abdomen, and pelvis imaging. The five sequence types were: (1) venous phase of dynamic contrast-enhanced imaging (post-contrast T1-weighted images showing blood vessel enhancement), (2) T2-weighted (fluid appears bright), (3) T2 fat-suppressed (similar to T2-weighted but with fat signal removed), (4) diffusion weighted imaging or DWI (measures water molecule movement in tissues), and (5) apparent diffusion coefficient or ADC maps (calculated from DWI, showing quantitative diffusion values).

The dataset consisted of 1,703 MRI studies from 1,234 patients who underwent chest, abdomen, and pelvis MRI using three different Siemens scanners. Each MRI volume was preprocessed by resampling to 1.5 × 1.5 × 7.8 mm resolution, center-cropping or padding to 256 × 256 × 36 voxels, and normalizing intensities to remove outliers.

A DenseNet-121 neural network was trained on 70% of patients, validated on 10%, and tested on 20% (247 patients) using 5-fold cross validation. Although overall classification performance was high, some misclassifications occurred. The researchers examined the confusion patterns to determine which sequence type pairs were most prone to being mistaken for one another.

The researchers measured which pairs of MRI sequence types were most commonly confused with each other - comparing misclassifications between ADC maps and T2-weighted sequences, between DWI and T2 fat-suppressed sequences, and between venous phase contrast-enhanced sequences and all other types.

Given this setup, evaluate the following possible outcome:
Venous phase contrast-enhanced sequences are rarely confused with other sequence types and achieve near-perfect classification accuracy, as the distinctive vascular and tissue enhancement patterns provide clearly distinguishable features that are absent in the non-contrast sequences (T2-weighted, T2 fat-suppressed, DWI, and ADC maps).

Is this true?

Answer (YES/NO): YES